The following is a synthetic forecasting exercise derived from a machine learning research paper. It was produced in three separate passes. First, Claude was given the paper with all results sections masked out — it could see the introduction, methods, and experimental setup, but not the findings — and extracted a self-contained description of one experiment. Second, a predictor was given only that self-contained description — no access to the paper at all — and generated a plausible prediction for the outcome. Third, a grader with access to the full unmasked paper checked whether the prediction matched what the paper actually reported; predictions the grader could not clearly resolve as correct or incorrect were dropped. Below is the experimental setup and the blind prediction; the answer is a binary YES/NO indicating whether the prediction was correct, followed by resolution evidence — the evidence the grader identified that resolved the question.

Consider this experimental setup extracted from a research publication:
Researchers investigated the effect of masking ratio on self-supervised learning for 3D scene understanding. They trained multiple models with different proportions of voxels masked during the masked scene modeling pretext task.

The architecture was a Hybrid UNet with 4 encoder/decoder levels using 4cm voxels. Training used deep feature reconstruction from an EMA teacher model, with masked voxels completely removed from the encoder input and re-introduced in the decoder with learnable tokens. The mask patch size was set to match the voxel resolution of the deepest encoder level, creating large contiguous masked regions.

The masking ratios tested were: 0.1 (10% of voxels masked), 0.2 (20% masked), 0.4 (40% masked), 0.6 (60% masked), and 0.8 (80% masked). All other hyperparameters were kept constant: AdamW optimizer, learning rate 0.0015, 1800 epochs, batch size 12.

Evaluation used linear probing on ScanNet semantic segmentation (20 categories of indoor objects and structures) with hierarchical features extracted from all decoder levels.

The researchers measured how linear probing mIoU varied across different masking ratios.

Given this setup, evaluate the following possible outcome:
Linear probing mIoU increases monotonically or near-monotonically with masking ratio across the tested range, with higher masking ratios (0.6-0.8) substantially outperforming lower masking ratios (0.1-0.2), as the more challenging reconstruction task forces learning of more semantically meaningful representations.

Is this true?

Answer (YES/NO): NO